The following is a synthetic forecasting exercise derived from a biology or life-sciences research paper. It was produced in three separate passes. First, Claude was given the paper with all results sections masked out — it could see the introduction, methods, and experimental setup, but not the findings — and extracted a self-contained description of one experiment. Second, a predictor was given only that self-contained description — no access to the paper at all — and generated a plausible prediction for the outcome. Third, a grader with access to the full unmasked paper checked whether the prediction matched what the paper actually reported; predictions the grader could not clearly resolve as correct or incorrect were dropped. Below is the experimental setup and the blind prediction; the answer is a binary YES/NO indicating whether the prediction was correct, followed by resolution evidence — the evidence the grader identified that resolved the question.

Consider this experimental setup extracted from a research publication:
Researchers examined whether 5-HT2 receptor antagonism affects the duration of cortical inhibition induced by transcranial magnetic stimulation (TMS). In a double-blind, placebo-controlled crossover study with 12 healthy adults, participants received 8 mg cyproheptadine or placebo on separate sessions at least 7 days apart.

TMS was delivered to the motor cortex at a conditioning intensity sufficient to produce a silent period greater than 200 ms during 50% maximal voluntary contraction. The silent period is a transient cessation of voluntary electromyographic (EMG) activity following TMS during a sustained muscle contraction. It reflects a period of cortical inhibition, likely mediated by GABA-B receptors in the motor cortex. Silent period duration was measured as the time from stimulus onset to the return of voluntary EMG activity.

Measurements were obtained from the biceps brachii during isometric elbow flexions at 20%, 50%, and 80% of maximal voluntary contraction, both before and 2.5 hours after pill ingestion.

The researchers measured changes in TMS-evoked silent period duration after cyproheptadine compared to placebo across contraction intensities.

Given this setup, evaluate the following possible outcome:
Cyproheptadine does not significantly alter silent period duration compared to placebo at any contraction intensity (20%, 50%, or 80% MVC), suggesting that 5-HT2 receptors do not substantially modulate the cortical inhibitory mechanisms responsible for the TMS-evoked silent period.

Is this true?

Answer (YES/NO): NO